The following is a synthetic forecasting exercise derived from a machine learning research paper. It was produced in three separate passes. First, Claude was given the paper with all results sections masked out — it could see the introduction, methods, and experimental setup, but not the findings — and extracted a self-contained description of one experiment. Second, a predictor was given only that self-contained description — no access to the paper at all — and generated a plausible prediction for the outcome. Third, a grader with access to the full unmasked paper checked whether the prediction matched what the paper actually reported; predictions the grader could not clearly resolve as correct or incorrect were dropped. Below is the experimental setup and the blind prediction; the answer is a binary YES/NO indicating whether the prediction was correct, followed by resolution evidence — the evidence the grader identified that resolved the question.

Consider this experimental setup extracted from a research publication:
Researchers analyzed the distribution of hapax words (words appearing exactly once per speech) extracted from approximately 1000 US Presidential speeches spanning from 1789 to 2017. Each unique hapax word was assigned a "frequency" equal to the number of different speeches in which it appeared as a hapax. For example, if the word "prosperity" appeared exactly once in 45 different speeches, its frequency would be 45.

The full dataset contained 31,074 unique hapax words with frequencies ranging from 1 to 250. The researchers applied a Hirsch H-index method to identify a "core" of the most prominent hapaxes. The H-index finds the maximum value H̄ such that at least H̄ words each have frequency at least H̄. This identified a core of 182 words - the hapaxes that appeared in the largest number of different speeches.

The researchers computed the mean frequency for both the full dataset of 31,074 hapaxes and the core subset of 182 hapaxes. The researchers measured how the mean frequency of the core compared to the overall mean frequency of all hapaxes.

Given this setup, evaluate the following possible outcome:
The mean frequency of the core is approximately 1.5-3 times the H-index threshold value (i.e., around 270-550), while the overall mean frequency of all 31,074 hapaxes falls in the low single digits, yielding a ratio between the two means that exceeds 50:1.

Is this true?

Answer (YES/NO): NO